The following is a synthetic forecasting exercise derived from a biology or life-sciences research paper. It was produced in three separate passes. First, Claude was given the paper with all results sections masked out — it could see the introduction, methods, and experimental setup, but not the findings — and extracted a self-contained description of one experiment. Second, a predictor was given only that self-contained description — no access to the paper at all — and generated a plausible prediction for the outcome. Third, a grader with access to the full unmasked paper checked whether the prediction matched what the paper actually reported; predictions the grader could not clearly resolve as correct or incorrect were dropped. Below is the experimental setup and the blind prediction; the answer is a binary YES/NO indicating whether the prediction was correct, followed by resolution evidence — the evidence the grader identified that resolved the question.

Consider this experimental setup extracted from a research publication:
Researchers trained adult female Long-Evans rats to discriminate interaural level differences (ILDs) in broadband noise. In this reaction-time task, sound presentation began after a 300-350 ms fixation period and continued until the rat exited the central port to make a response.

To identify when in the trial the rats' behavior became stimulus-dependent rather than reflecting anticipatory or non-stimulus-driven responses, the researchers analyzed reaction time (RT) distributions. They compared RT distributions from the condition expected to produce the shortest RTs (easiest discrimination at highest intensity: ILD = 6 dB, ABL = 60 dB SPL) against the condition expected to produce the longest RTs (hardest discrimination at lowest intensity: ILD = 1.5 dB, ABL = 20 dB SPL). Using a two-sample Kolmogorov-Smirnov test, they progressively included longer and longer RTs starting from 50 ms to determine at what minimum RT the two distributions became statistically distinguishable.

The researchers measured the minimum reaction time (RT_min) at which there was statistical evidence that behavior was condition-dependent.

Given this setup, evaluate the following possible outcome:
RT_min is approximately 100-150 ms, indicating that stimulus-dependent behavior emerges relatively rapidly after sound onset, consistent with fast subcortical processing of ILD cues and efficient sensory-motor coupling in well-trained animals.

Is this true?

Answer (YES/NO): NO